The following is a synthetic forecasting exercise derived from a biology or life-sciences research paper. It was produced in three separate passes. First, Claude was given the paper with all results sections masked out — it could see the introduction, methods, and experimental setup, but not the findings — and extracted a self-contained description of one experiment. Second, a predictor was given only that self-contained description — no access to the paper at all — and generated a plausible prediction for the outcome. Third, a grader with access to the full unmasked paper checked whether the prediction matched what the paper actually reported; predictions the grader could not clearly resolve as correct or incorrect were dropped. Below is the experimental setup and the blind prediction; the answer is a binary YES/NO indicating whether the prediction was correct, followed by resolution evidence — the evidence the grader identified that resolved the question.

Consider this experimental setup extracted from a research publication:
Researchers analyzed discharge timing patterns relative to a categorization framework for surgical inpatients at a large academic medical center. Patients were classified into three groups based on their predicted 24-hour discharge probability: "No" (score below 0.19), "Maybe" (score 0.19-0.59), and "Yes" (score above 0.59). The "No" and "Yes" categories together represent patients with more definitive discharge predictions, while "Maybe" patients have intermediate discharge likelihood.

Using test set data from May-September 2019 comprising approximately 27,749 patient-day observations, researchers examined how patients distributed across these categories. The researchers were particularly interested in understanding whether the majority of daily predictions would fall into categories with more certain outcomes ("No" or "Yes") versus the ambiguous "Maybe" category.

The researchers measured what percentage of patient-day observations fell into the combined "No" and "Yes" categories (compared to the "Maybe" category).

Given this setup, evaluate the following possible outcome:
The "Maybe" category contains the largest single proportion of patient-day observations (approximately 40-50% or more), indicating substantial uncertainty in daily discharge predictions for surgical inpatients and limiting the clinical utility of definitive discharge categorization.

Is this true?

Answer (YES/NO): NO